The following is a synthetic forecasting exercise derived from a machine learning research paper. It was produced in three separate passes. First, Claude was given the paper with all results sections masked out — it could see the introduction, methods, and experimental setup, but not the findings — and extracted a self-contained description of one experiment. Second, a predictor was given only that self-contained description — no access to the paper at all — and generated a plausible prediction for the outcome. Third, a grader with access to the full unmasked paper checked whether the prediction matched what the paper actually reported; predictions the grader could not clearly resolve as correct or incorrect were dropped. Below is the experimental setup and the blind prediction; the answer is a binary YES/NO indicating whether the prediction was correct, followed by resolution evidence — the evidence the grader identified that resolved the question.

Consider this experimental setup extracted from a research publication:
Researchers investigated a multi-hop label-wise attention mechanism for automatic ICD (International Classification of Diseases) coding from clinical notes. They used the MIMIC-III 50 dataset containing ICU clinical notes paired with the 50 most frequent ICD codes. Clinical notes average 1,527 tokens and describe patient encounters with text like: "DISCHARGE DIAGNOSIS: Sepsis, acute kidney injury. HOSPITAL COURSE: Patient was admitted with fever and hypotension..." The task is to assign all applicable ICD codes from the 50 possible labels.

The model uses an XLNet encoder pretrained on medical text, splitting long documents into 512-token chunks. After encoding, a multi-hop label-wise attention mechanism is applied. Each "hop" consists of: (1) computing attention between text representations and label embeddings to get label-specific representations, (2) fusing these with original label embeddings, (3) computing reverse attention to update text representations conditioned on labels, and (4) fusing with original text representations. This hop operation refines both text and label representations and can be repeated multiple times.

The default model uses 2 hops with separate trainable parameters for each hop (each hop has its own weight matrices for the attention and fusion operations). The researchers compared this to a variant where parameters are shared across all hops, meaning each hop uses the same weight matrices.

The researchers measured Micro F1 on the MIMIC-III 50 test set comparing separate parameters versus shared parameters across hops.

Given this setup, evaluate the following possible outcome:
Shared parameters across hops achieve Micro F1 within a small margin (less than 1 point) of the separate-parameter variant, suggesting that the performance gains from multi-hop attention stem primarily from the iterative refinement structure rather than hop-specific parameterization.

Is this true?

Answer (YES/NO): NO